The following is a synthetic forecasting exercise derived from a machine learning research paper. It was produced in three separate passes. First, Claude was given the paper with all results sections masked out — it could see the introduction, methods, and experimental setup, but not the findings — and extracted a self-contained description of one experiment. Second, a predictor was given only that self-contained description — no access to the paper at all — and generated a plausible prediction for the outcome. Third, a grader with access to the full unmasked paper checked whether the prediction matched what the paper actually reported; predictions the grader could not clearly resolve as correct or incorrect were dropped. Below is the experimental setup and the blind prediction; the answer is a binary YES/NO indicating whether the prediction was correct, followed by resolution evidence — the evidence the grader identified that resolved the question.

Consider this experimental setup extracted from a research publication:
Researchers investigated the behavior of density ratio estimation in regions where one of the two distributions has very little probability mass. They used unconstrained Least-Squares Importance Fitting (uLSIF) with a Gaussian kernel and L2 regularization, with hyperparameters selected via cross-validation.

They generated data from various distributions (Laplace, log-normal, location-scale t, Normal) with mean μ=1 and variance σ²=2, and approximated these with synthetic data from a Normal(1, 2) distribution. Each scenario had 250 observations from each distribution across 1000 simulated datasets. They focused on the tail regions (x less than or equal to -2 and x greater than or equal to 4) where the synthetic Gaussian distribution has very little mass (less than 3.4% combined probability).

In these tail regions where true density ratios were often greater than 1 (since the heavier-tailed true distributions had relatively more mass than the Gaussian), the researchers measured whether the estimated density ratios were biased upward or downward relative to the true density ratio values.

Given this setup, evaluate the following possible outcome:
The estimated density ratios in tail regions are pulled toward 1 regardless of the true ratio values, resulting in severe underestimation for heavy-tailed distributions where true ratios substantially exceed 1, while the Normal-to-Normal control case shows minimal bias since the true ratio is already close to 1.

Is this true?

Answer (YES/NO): NO